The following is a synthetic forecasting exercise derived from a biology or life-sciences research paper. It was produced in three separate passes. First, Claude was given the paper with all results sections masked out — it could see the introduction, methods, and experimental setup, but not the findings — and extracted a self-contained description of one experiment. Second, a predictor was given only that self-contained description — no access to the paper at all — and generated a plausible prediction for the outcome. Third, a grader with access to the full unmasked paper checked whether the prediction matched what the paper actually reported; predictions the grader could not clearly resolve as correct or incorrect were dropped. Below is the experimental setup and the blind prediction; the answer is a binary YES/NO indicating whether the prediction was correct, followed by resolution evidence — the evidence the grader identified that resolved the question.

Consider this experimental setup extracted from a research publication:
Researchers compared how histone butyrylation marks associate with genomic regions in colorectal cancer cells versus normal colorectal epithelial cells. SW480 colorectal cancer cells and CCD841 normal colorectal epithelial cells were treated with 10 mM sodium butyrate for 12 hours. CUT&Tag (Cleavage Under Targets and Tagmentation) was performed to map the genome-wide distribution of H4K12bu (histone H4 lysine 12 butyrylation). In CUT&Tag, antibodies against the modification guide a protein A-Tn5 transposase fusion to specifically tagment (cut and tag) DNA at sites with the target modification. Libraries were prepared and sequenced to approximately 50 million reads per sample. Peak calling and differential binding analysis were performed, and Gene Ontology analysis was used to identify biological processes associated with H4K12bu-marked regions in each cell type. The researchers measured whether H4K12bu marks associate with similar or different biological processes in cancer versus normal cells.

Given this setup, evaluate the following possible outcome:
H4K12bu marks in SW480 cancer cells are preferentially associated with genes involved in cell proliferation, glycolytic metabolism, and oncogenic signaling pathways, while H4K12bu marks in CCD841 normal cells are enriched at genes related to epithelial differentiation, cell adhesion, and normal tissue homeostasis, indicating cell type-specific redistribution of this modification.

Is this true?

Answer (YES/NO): NO